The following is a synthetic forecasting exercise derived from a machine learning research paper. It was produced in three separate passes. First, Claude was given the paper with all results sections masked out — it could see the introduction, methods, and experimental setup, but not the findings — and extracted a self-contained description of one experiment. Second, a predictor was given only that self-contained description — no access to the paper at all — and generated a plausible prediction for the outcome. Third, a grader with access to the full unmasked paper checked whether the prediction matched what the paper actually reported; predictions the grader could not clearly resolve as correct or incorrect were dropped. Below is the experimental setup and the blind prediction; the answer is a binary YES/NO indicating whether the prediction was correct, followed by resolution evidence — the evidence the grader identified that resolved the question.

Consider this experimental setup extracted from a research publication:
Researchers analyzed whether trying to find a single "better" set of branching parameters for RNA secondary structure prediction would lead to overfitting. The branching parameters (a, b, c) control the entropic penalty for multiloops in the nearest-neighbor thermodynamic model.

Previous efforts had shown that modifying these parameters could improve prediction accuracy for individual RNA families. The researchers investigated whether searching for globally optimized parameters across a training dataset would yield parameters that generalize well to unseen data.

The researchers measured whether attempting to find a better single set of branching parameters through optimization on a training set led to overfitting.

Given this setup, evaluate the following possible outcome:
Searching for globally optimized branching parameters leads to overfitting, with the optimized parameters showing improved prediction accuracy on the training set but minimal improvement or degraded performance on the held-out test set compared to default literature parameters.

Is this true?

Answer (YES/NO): YES